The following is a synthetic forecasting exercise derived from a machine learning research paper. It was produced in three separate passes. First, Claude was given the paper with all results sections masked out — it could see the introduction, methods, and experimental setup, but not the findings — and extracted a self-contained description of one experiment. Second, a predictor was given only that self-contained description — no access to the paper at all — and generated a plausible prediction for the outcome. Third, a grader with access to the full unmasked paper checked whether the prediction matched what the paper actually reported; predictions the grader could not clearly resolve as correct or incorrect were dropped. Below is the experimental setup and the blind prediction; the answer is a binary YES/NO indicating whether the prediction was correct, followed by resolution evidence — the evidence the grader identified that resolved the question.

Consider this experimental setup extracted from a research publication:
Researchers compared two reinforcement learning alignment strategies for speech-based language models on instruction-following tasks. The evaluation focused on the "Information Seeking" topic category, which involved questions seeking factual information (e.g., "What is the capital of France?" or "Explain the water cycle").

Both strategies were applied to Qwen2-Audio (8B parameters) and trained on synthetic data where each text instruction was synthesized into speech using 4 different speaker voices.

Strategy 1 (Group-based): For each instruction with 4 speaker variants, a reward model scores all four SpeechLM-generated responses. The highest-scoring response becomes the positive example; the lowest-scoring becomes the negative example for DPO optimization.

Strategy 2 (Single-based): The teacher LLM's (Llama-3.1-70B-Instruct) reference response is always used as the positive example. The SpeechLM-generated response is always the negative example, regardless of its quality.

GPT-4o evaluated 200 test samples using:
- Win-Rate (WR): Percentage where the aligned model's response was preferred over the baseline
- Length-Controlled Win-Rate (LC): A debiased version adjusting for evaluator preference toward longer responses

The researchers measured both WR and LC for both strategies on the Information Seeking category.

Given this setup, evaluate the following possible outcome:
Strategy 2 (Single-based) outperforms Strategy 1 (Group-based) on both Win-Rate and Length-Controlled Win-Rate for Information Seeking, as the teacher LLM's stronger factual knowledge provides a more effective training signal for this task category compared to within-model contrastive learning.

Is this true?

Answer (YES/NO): YES